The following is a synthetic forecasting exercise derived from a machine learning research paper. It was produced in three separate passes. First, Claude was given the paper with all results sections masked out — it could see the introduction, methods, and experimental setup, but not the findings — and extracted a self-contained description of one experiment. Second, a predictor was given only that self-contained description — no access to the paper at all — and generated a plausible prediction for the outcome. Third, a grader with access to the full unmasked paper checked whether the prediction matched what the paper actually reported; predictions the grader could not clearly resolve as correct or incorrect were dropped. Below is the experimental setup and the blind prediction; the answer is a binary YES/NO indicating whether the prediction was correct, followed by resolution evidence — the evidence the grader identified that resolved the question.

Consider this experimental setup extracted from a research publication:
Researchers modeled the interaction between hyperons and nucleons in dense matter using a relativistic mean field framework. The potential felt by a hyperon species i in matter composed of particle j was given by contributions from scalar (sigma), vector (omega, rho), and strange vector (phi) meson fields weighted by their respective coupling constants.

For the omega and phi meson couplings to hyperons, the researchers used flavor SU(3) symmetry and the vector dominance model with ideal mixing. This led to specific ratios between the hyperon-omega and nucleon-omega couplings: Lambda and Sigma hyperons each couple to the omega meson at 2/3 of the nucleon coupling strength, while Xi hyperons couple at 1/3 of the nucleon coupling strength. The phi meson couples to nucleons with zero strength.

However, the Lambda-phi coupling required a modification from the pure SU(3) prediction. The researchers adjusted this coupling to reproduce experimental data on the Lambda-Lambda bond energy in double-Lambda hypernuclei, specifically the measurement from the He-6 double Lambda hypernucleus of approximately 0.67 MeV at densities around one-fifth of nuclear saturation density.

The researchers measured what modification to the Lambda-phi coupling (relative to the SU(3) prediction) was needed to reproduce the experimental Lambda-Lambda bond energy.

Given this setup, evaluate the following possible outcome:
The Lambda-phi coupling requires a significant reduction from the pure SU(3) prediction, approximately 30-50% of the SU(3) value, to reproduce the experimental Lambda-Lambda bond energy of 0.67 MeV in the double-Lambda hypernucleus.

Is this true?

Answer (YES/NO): NO